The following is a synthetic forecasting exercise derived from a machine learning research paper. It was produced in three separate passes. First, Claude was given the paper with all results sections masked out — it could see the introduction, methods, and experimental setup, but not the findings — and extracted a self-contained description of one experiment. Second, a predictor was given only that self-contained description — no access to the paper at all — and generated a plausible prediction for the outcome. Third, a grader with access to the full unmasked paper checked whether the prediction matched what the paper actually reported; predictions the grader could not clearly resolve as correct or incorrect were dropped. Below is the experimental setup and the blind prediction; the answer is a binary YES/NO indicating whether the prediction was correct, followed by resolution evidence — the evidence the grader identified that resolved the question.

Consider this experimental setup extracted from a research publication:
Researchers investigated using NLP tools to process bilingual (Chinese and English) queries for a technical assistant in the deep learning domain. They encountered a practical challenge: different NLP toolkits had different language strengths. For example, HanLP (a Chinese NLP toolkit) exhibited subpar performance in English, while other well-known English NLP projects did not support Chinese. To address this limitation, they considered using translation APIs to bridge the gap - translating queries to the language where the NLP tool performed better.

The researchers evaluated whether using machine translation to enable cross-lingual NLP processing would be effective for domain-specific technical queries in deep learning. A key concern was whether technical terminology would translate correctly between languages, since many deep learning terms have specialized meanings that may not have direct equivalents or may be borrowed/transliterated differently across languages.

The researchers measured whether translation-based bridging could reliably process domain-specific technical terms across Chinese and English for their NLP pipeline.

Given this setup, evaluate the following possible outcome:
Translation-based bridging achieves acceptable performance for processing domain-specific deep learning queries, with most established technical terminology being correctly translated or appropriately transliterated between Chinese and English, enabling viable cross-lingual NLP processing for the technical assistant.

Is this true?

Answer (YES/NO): NO